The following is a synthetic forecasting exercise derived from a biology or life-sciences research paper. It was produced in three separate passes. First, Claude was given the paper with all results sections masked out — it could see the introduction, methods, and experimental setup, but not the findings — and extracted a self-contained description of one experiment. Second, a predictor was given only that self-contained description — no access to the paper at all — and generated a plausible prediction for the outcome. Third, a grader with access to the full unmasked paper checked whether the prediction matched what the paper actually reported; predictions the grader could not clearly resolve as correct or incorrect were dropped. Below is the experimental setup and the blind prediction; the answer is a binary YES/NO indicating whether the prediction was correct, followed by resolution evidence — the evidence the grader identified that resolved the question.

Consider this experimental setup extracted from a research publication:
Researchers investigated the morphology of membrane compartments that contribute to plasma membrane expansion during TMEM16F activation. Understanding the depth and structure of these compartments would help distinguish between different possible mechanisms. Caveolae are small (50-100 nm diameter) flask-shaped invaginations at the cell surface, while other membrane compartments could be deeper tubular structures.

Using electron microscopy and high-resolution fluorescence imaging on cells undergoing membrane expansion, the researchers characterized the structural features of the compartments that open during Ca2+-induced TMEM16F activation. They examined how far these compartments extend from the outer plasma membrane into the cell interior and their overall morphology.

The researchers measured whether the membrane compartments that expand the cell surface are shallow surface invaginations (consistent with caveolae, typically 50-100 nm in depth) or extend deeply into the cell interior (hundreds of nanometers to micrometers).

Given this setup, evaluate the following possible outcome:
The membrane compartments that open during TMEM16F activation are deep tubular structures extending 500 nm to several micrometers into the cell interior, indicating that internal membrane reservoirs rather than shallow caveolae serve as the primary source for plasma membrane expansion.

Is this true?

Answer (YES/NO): YES